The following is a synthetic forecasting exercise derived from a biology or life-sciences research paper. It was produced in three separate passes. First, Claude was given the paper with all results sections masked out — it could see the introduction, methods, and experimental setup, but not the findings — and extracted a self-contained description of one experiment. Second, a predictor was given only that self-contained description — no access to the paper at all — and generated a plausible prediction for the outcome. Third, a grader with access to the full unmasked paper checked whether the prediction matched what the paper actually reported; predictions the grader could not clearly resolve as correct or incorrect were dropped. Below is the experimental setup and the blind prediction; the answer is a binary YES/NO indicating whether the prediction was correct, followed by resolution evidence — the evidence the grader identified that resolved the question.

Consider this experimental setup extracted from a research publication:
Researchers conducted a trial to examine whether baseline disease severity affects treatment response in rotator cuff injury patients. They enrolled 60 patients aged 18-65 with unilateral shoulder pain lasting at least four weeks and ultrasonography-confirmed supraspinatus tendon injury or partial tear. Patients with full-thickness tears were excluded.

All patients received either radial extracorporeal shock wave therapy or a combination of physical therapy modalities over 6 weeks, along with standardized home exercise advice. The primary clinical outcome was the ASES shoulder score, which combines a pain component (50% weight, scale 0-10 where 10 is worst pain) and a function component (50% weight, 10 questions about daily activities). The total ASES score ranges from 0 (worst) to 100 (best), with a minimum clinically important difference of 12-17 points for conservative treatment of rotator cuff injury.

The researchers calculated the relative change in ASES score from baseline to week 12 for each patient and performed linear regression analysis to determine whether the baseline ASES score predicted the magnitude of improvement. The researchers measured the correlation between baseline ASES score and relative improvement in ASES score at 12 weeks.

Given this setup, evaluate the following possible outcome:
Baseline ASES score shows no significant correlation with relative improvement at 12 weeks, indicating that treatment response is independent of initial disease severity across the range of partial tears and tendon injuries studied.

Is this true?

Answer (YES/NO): NO